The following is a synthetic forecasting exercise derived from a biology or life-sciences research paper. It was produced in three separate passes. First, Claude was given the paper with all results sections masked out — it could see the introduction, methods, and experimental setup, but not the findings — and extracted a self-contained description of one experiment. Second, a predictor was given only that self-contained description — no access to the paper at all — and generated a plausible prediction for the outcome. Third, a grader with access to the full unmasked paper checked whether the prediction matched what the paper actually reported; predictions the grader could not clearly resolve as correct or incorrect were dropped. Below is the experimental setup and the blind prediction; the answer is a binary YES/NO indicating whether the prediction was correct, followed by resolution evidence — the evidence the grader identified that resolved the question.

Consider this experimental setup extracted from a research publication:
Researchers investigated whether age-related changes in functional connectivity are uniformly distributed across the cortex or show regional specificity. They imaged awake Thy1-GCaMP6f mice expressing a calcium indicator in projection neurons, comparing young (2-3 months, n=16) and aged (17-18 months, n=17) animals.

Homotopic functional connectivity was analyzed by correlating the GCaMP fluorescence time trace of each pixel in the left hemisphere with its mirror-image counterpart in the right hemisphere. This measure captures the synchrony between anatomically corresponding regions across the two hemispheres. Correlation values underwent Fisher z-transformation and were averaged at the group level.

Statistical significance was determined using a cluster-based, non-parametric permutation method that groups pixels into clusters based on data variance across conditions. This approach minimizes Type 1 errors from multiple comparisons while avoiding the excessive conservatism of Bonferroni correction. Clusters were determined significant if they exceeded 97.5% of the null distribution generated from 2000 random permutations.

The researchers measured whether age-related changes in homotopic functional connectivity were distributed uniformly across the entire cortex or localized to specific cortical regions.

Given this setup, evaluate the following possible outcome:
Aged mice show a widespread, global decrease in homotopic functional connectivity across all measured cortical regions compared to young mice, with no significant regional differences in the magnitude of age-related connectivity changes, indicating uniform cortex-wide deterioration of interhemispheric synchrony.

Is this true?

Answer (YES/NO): NO